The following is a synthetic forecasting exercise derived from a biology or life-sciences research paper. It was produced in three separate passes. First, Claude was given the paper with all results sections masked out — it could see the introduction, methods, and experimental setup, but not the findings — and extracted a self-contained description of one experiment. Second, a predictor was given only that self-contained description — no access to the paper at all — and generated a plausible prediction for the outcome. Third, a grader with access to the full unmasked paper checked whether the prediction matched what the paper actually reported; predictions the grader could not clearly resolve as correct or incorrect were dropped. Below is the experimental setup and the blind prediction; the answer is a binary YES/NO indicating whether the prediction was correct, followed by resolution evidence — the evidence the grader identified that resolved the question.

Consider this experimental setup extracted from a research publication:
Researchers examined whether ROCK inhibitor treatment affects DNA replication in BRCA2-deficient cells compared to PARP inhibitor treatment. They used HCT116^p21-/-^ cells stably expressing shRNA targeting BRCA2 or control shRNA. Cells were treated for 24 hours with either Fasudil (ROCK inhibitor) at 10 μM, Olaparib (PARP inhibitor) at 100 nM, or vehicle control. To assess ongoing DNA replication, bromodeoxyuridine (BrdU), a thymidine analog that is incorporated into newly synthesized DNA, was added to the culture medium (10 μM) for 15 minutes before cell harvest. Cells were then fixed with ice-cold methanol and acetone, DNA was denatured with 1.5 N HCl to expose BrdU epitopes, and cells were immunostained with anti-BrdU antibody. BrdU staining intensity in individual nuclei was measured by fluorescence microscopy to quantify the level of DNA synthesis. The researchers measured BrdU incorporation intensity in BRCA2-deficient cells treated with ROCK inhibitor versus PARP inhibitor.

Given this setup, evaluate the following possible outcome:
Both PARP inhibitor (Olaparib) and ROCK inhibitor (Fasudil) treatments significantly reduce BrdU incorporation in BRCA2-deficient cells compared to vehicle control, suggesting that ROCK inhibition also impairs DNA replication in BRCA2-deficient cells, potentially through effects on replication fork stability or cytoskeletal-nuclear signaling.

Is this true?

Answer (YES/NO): NO